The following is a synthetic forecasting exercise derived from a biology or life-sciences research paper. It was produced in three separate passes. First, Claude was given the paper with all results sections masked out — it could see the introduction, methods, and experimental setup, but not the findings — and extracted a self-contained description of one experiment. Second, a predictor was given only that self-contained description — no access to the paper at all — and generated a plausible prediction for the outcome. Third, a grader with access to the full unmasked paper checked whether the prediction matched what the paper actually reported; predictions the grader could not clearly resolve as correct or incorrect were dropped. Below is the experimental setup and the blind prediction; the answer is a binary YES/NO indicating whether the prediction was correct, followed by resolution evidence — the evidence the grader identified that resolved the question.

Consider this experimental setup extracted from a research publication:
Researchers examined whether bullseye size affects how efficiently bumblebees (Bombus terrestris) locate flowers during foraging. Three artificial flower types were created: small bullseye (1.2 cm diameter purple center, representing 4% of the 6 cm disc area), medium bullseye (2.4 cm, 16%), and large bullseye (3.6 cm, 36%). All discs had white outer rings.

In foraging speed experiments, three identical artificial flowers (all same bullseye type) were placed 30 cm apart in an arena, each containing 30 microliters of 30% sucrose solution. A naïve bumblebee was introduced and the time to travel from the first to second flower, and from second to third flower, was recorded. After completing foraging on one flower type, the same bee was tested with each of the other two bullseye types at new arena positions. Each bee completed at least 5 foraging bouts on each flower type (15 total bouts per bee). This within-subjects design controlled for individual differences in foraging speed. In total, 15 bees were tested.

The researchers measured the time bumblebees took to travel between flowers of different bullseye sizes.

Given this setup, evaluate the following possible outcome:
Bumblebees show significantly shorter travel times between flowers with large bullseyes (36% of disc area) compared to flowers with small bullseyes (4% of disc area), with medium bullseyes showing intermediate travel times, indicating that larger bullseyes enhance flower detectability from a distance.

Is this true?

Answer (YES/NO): NO